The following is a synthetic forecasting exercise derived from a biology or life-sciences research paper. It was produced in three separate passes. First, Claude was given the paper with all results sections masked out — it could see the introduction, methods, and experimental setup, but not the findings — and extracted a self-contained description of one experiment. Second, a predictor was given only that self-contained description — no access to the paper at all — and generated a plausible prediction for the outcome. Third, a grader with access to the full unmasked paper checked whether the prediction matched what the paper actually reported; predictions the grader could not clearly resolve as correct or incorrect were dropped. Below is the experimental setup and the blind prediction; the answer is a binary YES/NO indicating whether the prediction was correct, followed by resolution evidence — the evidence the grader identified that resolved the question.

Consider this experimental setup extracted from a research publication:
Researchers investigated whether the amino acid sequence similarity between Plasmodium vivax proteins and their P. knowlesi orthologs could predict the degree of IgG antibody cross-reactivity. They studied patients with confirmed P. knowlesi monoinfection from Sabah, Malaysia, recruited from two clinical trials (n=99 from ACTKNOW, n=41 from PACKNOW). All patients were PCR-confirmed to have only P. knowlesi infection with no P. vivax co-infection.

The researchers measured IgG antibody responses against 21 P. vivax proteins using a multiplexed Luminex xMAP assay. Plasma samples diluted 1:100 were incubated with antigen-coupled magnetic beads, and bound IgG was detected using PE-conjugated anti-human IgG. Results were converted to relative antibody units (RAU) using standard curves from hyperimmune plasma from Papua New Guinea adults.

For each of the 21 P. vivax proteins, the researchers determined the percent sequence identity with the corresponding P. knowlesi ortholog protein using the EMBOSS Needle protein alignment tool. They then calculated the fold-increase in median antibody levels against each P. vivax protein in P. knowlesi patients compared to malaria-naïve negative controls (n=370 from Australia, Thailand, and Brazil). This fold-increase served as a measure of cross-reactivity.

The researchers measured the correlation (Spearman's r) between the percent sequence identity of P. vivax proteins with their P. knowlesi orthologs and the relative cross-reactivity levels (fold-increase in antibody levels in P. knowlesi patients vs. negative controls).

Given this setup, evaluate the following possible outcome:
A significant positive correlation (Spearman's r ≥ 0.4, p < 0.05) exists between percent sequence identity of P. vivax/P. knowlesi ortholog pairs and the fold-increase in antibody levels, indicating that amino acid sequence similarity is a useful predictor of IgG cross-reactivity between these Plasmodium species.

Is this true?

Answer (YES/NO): YES